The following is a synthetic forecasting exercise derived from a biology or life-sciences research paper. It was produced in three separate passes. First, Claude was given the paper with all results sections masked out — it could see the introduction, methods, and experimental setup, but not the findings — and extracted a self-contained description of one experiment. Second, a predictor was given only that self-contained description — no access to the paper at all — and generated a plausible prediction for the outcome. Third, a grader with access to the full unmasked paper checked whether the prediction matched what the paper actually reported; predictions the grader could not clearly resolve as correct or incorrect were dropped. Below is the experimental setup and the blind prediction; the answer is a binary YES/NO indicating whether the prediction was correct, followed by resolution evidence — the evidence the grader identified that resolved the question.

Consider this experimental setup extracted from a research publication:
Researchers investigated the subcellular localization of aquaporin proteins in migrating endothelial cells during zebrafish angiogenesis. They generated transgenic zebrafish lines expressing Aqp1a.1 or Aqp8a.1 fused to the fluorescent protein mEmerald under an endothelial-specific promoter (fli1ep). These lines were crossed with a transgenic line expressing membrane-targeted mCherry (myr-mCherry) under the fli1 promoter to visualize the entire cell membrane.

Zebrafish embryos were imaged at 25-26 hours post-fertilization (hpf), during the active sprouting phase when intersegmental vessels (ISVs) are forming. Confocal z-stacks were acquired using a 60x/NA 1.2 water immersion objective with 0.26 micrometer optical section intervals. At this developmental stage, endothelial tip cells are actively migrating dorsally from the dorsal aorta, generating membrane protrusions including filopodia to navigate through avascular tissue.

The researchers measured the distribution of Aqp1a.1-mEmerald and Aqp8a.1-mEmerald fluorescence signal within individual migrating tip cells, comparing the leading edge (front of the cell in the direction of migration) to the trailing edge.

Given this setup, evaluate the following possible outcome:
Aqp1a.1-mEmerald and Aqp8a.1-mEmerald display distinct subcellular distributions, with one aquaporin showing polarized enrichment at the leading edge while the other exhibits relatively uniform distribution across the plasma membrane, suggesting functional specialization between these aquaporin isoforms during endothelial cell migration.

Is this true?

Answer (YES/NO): NO